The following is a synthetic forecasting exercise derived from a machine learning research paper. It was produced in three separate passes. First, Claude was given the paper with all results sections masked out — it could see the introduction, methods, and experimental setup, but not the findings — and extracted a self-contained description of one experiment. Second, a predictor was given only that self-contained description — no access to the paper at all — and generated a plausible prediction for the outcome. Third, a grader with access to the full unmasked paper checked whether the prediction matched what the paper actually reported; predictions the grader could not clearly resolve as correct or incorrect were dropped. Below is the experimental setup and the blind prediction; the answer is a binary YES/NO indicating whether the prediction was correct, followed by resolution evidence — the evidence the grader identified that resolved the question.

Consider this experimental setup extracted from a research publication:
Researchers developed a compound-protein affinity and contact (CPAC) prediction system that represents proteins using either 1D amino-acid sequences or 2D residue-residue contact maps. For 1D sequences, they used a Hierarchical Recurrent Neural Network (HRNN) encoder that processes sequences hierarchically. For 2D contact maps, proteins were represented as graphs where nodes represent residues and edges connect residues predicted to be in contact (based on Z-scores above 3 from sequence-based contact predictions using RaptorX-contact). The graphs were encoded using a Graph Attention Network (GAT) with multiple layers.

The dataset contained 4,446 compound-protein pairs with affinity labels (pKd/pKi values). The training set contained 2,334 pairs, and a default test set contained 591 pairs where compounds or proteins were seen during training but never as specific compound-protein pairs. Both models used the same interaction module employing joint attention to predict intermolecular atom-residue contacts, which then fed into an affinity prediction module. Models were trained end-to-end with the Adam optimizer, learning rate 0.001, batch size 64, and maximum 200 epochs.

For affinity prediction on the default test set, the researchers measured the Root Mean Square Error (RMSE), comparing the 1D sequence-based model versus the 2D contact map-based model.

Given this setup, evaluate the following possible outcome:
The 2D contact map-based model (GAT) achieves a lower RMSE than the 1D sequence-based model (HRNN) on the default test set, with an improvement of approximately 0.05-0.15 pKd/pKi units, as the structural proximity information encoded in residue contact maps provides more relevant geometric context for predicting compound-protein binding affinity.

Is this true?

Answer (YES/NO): YES